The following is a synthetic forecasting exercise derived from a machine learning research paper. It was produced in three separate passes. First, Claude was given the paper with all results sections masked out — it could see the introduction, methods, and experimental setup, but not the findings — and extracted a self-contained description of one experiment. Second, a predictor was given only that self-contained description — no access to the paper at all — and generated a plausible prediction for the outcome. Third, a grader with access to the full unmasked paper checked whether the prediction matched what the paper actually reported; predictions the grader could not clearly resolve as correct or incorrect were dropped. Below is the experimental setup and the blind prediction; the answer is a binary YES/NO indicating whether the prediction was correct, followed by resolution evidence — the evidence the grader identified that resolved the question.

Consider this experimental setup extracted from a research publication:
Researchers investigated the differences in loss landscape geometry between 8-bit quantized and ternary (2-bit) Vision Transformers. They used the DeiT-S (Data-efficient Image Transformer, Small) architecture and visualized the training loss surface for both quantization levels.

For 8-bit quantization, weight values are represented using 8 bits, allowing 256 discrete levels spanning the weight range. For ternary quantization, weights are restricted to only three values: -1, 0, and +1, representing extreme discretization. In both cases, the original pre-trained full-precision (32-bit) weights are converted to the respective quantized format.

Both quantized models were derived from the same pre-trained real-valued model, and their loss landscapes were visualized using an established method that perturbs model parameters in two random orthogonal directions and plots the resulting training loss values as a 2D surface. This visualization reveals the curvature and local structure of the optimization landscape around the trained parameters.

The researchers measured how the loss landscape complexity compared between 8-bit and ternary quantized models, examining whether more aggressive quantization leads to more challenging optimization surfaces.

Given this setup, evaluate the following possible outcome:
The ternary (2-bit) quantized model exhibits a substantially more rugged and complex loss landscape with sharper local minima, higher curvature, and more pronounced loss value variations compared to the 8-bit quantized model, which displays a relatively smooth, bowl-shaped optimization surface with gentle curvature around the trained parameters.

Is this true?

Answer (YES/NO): YES